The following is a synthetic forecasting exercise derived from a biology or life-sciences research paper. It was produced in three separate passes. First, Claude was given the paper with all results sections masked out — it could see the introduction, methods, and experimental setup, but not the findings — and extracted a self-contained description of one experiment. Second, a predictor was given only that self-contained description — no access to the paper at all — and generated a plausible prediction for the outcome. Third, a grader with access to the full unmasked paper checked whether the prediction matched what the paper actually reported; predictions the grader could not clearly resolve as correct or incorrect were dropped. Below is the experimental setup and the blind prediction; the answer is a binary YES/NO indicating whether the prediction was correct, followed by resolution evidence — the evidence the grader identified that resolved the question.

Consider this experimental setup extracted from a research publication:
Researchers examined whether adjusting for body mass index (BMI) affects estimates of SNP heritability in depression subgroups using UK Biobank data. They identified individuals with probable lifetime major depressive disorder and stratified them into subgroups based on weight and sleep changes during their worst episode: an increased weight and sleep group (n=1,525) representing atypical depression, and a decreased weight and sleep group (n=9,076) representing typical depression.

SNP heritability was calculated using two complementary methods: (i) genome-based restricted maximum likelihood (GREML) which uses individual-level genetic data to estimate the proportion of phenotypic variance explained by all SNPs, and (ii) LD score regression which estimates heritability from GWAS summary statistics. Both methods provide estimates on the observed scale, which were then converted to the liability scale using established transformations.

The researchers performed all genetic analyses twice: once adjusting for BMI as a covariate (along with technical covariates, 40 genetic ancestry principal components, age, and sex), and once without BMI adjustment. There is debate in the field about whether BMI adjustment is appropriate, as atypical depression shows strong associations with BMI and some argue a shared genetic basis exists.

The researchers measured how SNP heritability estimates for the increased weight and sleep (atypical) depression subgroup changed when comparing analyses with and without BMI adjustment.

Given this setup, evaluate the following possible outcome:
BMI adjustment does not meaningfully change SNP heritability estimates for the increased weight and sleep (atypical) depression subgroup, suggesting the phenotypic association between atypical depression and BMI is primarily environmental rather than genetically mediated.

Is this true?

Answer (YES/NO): NO